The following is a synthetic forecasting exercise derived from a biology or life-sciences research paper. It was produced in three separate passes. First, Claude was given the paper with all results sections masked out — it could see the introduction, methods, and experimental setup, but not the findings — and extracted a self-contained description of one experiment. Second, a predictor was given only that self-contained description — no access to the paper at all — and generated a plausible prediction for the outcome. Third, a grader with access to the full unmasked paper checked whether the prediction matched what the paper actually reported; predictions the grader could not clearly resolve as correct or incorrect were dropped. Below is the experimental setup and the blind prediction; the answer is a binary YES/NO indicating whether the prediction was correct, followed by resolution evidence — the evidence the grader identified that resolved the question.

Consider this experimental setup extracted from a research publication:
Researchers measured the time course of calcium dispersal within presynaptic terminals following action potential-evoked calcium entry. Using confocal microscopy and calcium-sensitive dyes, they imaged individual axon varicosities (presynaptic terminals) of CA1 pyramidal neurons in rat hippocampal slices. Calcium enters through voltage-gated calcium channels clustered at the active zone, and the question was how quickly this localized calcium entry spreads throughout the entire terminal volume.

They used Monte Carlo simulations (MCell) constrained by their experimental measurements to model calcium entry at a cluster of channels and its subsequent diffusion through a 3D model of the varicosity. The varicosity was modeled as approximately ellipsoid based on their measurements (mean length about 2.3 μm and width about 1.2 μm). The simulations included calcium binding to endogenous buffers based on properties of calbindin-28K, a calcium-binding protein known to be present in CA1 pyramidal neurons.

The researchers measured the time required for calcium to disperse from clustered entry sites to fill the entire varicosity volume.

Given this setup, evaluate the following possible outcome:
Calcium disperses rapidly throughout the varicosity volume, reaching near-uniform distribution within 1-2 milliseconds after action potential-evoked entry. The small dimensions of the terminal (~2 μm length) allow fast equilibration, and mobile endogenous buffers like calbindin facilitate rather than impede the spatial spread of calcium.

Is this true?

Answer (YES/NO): NO